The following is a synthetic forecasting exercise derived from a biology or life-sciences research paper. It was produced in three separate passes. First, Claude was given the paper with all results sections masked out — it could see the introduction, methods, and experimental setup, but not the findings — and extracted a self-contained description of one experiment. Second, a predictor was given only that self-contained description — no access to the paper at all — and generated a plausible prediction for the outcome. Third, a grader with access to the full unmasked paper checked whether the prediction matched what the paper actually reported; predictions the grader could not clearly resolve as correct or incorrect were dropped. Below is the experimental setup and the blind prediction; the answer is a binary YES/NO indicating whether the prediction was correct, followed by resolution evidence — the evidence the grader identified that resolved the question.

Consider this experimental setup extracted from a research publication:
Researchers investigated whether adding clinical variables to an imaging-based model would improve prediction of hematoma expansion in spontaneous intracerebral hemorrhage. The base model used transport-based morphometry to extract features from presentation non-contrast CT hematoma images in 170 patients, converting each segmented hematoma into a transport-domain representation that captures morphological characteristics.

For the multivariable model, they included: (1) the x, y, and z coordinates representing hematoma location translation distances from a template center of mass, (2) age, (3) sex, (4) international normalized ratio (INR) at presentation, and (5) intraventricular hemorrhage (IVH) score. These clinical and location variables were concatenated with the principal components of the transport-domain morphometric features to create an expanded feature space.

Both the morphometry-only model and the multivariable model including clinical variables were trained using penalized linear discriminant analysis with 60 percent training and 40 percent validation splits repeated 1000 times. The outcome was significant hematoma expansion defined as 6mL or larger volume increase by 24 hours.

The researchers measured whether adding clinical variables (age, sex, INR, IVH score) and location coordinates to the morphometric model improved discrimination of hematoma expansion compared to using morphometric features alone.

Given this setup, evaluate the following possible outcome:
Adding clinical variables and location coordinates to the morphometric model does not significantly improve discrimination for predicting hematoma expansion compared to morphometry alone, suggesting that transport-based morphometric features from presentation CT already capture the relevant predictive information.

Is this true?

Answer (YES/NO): NO